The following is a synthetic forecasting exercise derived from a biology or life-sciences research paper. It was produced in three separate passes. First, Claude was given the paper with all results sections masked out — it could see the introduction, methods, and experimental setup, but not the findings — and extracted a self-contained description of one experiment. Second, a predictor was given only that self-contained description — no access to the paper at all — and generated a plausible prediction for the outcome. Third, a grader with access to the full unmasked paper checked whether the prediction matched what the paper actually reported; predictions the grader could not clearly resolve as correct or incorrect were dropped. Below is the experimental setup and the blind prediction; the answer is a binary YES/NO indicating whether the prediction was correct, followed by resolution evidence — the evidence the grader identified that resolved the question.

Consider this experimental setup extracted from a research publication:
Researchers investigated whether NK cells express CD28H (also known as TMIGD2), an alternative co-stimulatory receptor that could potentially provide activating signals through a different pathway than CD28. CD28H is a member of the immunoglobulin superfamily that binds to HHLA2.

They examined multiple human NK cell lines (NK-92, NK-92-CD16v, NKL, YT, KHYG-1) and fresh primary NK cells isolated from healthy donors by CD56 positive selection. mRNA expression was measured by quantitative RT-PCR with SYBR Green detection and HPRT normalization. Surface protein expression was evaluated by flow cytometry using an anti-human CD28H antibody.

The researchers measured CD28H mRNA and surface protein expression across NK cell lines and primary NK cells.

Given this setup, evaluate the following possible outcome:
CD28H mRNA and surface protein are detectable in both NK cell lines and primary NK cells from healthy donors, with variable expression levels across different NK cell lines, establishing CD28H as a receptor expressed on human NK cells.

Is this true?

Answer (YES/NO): YES